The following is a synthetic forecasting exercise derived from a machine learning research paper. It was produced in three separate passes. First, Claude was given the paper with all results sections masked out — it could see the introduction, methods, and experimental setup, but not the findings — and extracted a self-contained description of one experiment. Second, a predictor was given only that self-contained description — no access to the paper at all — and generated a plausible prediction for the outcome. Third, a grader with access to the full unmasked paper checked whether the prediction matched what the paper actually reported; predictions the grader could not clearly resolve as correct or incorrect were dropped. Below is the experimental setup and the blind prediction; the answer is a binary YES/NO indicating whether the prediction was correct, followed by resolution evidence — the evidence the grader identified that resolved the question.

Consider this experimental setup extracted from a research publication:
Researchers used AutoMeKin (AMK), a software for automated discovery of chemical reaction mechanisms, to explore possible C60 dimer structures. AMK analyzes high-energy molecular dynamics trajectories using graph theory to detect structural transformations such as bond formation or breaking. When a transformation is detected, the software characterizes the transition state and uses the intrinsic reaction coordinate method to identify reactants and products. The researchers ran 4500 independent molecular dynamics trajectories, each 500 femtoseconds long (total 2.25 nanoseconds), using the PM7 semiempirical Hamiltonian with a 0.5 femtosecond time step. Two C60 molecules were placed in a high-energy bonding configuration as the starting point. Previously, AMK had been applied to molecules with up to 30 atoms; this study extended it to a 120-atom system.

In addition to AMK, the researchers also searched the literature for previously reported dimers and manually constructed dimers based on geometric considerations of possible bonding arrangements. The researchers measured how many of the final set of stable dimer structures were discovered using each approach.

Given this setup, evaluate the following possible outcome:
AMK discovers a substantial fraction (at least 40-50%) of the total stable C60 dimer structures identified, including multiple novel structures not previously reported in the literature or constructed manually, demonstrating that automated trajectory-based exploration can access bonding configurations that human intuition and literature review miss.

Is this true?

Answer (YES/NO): YES